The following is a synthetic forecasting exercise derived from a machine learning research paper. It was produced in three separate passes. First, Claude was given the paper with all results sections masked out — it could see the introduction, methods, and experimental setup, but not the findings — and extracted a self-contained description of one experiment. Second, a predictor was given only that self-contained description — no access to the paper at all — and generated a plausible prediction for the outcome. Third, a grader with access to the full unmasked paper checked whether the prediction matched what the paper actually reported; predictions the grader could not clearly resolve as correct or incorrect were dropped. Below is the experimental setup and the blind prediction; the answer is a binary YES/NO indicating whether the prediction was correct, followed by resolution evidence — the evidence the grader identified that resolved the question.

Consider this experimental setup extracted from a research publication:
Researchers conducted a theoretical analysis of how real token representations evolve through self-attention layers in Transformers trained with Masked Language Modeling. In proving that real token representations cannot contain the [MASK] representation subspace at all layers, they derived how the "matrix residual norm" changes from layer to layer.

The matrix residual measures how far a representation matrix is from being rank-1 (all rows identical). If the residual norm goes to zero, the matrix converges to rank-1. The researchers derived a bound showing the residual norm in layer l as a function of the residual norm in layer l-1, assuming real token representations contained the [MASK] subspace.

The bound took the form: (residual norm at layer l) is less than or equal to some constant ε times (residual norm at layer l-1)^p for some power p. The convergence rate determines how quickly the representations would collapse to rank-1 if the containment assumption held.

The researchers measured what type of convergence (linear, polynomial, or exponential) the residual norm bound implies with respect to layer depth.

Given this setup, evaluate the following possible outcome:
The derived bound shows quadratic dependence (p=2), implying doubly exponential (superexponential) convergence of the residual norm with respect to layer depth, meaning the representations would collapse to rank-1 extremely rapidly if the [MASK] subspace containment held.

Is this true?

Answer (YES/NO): NO